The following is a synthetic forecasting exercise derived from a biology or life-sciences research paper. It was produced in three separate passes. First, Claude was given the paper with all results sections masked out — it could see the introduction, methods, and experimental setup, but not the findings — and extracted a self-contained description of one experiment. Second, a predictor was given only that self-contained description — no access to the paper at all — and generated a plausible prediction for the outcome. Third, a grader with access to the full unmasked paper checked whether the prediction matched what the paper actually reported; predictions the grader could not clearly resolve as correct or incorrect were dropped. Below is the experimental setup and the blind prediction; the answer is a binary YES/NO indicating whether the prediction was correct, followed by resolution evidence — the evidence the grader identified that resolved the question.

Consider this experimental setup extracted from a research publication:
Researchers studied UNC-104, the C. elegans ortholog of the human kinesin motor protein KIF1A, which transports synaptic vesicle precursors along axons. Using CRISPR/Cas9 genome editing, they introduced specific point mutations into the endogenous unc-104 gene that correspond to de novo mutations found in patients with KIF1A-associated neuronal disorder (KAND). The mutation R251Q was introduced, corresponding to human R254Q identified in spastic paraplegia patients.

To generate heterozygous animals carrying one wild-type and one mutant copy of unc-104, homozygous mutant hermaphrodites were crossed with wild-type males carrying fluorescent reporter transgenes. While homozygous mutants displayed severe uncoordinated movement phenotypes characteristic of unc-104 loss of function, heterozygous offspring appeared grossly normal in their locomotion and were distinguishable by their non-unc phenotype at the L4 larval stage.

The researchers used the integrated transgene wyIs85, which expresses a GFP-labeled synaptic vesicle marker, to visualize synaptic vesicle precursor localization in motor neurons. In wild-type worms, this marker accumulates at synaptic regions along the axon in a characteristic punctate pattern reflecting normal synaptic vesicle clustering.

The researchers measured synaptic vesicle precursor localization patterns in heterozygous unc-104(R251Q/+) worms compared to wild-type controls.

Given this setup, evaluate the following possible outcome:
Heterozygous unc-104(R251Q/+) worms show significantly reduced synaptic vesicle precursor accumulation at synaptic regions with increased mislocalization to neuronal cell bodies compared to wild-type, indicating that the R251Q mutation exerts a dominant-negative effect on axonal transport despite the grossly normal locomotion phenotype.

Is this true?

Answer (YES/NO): NO